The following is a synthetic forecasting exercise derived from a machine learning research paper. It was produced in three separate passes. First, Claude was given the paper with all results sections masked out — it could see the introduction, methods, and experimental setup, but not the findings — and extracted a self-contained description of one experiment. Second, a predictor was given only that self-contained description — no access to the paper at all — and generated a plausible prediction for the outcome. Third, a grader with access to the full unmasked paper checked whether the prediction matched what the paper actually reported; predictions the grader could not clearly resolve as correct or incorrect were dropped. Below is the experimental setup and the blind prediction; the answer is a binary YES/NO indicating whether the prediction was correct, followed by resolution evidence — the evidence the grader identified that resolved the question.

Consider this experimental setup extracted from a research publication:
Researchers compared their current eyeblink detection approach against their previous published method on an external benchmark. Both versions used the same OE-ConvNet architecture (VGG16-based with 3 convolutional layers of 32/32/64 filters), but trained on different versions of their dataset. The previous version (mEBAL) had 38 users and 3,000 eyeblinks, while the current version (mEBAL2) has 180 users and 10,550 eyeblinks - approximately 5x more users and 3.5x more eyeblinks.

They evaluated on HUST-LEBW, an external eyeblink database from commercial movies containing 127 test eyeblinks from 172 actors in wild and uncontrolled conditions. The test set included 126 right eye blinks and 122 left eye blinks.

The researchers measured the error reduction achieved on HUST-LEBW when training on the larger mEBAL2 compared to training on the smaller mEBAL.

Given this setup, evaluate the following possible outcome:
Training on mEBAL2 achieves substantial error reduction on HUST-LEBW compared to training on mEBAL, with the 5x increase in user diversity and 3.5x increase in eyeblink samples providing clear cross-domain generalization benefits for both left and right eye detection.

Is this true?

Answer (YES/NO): YES